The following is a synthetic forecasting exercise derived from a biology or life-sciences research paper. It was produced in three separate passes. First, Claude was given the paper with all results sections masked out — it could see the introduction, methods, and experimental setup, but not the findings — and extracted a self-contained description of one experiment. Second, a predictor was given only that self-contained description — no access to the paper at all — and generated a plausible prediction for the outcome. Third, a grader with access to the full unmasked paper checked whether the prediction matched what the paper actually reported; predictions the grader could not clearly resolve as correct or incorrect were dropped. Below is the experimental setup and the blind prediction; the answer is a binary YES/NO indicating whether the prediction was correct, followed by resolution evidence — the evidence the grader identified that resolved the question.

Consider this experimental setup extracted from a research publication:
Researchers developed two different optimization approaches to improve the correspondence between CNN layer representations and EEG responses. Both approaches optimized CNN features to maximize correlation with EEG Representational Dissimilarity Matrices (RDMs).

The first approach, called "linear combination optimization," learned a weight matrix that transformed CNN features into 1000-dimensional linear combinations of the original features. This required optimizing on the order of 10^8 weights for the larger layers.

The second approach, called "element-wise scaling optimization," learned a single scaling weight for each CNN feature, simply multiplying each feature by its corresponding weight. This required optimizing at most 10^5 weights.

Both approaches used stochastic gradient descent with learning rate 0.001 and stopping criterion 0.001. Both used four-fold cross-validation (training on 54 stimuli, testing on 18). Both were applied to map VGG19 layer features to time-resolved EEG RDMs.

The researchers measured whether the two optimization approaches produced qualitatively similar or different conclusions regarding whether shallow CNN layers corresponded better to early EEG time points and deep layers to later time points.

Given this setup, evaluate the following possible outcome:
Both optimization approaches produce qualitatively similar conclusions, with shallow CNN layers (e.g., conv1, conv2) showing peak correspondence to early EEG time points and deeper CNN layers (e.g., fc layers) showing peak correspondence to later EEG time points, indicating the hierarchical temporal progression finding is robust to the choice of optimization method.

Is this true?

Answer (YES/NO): NO